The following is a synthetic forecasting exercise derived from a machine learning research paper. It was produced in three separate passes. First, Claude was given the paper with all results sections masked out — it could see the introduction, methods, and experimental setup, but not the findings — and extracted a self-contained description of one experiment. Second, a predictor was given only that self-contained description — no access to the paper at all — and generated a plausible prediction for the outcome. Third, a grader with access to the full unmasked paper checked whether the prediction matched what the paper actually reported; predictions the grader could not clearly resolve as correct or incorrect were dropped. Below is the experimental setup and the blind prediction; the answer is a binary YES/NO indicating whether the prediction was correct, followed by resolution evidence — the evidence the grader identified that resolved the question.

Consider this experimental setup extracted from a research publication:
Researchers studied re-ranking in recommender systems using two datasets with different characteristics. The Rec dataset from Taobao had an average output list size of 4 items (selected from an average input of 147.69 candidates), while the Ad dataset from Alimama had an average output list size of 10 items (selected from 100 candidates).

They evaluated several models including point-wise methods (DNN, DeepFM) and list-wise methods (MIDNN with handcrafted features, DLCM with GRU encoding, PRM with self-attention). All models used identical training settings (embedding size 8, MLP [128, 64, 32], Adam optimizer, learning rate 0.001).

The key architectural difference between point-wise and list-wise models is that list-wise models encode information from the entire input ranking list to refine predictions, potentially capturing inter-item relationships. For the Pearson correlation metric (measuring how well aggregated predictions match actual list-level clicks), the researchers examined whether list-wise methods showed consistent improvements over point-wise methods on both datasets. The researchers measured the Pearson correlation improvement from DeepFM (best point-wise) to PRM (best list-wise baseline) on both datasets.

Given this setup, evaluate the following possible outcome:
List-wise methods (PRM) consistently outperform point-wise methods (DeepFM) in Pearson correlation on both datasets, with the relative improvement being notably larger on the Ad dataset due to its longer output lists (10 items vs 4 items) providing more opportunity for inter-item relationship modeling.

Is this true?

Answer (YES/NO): NO